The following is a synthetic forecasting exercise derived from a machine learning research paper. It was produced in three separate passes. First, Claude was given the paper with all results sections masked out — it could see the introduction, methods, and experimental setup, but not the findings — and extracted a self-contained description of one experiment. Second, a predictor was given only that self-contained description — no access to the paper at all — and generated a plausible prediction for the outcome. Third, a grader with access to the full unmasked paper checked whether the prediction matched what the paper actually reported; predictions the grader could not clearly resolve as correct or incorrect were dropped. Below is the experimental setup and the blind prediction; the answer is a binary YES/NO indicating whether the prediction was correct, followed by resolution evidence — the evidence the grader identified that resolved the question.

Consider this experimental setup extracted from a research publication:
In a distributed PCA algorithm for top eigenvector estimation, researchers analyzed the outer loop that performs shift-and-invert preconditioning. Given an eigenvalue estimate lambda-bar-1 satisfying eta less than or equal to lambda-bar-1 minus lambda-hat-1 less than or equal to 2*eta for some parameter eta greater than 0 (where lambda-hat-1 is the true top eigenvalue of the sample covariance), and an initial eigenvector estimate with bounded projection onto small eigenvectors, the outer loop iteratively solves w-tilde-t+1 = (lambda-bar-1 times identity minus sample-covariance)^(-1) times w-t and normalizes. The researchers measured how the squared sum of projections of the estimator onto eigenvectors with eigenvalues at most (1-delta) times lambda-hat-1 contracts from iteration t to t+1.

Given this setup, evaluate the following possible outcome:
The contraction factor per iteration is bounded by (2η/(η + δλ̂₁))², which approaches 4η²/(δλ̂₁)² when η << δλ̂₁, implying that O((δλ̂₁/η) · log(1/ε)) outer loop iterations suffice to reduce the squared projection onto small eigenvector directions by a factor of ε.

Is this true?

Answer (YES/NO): NO